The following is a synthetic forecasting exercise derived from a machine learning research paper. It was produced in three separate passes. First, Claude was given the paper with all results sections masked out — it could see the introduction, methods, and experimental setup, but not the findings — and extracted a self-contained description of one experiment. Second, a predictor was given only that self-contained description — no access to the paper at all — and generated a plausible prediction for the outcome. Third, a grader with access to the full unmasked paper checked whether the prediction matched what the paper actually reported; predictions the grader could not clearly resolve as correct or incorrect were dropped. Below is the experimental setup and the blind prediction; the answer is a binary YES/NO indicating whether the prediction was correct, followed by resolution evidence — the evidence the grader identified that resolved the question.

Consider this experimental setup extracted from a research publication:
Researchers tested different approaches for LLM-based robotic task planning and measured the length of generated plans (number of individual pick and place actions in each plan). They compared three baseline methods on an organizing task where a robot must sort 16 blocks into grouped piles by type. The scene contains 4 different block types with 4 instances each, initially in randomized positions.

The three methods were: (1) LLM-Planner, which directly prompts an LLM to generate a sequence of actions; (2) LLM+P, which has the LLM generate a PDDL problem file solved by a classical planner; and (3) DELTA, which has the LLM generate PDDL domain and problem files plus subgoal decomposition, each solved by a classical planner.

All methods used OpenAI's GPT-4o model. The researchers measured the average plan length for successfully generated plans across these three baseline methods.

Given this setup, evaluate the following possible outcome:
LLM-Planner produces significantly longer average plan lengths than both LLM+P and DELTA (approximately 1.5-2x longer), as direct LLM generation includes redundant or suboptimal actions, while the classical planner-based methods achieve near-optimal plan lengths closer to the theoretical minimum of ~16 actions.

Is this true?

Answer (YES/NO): NO